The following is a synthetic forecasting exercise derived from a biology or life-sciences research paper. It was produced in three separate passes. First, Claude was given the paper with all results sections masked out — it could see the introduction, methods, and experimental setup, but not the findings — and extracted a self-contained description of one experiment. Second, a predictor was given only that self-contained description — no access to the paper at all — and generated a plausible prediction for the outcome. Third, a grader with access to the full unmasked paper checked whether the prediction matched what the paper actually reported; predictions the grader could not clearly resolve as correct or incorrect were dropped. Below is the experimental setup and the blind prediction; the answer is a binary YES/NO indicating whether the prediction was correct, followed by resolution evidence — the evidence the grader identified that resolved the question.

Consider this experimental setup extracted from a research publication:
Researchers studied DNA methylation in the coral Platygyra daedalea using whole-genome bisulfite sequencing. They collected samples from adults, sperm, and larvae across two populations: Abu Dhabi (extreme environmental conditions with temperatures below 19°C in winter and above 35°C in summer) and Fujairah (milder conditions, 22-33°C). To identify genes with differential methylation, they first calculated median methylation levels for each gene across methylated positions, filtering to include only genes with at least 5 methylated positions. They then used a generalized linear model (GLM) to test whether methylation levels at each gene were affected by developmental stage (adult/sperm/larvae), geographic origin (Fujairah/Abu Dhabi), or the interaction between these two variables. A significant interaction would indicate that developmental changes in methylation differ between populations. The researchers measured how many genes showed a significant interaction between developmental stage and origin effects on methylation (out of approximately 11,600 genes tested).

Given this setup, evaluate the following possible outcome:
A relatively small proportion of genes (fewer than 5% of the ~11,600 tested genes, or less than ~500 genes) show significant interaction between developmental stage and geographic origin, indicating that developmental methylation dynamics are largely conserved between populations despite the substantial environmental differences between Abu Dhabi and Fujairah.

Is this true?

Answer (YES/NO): YES